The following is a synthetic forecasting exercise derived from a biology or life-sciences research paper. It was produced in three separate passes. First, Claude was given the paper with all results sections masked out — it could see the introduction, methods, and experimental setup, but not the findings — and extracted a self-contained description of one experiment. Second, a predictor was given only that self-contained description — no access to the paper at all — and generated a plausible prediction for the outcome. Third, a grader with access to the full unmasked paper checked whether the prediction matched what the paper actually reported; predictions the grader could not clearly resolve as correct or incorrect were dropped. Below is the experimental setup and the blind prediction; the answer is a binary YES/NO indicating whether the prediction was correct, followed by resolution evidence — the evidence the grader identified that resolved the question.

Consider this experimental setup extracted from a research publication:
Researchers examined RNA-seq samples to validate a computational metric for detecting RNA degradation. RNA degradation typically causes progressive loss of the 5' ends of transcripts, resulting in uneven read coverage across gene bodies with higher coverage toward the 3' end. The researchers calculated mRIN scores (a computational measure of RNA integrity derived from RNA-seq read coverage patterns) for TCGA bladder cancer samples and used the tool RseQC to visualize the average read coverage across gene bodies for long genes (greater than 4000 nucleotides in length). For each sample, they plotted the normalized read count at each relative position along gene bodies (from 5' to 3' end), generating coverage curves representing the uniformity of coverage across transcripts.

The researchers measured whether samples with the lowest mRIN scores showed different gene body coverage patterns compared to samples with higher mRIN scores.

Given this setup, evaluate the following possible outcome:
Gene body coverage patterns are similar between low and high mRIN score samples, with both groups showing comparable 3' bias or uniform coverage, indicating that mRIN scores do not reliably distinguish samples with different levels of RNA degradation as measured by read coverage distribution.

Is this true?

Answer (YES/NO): NO